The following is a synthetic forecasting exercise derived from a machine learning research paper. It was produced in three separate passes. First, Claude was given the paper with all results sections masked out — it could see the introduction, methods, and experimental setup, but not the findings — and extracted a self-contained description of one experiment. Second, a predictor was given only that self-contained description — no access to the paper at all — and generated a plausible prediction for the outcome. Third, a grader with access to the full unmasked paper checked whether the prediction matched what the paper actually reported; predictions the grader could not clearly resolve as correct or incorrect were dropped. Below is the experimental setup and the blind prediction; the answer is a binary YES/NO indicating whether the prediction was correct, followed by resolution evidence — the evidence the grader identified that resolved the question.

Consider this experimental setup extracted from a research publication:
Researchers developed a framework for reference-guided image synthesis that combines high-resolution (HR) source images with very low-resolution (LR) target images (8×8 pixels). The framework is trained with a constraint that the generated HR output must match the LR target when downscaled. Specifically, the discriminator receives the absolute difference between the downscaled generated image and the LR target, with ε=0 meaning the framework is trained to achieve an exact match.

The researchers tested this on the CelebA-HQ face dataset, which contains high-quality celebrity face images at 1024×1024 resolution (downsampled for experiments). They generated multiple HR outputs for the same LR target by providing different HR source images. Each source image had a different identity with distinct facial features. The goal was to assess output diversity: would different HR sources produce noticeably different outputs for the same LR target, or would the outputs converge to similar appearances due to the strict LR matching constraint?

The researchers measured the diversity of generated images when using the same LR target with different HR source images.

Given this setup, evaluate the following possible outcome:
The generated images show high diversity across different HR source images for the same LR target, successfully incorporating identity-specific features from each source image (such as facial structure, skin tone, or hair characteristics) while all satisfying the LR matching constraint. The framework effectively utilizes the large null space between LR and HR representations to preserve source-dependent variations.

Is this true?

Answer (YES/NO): NO